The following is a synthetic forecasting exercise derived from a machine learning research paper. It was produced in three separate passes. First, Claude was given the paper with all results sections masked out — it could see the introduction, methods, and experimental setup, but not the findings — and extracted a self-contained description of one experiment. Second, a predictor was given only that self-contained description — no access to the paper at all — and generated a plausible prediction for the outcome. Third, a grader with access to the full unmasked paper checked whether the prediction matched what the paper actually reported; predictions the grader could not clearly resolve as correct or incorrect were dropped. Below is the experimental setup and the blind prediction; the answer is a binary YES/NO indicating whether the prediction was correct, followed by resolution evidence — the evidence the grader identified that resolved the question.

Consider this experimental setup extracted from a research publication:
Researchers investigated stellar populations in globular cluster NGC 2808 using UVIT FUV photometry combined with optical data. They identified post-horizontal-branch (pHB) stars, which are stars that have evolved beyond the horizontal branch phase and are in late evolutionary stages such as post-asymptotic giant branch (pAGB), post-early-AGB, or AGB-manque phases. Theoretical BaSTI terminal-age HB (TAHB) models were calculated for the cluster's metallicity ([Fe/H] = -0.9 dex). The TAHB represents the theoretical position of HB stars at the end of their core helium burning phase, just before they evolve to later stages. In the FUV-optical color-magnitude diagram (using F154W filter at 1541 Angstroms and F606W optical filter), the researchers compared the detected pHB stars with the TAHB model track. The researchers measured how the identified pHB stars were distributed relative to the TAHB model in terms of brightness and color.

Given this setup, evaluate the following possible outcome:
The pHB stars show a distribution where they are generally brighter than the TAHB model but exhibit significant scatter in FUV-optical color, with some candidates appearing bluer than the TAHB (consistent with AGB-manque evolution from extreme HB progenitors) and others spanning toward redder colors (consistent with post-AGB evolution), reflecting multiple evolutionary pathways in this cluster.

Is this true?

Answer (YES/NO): NO